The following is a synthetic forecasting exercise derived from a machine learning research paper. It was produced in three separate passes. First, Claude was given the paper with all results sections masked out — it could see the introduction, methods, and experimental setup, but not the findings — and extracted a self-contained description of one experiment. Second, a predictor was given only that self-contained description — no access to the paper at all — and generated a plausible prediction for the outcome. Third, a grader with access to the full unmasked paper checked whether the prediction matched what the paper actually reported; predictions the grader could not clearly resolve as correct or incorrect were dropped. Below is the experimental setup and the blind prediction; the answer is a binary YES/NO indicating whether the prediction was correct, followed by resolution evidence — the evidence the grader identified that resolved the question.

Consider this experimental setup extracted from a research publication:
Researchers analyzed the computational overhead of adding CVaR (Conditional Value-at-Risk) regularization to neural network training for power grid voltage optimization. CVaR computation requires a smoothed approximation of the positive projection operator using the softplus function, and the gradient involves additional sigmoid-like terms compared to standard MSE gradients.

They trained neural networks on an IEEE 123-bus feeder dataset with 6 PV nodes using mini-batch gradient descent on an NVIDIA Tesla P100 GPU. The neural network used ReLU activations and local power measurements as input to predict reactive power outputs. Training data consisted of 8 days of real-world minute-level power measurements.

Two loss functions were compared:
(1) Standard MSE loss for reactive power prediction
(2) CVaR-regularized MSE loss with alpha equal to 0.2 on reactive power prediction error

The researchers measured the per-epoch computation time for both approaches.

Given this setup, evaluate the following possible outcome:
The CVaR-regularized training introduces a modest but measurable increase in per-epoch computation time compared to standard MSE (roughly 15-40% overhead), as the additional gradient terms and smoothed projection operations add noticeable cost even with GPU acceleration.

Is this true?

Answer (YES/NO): NO